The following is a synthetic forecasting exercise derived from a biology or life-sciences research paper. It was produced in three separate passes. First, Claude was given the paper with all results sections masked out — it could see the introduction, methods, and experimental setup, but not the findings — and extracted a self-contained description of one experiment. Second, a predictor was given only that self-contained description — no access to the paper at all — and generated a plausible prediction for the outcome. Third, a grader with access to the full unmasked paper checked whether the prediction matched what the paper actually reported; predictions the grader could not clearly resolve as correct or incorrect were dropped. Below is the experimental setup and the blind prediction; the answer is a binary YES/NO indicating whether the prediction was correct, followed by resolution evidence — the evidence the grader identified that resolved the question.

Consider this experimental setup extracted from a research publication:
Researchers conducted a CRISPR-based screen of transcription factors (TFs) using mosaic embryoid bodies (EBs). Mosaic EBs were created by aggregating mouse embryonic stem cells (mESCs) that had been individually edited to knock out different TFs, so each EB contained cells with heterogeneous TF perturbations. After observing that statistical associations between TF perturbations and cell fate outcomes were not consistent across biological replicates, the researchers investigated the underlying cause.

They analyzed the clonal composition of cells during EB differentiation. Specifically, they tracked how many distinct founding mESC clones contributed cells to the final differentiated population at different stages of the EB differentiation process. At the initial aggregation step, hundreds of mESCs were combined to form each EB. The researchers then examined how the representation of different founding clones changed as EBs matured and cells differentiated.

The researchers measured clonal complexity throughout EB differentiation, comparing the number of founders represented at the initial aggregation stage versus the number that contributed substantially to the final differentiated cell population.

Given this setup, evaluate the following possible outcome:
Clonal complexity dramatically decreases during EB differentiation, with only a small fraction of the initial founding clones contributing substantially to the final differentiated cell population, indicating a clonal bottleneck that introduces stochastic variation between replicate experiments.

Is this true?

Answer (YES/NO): YES